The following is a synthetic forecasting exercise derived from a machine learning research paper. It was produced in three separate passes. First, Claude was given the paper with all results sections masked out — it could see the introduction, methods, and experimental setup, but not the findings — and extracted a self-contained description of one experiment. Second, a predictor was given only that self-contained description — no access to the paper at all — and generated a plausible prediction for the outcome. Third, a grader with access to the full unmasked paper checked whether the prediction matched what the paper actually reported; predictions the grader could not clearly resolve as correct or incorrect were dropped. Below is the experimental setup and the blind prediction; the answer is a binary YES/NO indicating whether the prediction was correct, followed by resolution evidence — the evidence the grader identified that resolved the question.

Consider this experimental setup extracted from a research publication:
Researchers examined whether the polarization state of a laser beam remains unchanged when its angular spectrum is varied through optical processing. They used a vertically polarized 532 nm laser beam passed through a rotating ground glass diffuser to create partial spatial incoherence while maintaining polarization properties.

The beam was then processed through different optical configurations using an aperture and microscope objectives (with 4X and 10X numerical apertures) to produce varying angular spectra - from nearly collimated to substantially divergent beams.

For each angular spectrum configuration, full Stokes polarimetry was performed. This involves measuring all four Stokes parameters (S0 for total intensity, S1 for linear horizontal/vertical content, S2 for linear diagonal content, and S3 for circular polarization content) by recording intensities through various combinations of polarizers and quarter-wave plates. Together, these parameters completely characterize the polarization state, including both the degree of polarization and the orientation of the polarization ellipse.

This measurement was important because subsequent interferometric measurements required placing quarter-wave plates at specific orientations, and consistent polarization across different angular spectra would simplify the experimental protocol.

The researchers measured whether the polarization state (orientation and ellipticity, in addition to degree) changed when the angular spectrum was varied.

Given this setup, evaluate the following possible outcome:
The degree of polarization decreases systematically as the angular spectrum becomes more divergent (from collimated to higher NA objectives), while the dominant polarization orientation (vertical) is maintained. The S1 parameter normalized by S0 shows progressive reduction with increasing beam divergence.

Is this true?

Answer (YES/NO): NO